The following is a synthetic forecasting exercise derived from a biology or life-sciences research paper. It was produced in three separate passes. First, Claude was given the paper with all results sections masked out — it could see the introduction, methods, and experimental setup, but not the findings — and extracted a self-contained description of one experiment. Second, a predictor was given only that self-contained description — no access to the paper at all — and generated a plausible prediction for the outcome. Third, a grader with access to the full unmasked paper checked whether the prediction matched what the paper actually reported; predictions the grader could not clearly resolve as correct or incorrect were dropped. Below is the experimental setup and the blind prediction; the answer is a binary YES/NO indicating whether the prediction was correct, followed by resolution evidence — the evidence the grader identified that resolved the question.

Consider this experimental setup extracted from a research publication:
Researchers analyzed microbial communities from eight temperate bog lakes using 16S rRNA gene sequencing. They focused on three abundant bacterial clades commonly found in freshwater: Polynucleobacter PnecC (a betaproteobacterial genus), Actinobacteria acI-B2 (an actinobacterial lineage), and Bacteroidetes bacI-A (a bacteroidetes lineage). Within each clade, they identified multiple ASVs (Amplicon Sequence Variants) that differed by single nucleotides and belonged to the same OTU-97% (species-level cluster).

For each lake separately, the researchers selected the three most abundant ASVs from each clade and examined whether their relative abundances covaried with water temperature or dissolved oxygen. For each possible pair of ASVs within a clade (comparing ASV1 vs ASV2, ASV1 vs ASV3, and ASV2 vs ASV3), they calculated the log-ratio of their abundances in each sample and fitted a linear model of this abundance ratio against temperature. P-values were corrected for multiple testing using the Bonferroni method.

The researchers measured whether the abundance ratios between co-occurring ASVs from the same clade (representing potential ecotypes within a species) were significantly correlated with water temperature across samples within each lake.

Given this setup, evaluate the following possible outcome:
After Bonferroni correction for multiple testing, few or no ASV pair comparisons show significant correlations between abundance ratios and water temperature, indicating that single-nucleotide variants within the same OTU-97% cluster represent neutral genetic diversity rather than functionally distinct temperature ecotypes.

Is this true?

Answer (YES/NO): NO